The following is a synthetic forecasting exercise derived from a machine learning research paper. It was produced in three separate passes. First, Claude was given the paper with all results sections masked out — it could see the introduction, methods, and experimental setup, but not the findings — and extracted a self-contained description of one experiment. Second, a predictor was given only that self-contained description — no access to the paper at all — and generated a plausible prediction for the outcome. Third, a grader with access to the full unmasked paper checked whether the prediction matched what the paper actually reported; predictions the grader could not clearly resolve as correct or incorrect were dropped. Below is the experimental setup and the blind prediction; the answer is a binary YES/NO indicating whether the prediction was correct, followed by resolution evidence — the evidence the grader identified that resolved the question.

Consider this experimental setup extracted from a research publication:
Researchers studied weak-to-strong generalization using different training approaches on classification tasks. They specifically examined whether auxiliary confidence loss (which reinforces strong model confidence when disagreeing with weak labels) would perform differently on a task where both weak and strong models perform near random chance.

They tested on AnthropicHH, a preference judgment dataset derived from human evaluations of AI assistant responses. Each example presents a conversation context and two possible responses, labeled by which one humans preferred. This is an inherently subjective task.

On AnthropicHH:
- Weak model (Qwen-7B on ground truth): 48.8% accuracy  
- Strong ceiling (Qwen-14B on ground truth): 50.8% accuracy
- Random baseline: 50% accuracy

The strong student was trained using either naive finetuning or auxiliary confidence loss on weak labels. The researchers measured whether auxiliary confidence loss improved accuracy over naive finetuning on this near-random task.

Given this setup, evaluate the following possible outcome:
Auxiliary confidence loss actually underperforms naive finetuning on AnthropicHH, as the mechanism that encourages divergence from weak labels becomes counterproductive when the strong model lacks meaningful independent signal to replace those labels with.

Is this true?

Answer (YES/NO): NO